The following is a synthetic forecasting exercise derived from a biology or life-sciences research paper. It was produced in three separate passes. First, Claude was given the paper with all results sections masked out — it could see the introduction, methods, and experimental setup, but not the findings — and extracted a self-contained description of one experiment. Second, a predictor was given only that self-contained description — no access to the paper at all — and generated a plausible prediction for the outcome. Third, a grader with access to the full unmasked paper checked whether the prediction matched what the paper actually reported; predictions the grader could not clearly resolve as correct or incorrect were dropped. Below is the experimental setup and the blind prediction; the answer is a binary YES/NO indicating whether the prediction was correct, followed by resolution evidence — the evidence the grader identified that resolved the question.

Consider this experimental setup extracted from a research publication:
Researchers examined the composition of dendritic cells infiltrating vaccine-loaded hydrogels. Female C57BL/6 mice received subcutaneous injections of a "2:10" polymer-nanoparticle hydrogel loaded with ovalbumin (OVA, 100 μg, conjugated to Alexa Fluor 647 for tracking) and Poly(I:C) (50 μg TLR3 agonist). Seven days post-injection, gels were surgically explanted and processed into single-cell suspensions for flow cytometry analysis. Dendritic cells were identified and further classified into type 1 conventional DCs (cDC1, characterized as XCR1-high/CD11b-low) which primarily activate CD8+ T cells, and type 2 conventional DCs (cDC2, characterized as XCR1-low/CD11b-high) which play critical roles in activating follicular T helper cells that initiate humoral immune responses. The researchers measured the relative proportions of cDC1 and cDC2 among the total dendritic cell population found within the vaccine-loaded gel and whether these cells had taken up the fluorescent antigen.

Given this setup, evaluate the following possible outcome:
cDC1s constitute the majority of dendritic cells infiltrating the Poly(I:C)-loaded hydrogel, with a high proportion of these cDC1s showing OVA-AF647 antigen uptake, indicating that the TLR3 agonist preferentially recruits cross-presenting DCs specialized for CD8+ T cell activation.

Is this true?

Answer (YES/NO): NO